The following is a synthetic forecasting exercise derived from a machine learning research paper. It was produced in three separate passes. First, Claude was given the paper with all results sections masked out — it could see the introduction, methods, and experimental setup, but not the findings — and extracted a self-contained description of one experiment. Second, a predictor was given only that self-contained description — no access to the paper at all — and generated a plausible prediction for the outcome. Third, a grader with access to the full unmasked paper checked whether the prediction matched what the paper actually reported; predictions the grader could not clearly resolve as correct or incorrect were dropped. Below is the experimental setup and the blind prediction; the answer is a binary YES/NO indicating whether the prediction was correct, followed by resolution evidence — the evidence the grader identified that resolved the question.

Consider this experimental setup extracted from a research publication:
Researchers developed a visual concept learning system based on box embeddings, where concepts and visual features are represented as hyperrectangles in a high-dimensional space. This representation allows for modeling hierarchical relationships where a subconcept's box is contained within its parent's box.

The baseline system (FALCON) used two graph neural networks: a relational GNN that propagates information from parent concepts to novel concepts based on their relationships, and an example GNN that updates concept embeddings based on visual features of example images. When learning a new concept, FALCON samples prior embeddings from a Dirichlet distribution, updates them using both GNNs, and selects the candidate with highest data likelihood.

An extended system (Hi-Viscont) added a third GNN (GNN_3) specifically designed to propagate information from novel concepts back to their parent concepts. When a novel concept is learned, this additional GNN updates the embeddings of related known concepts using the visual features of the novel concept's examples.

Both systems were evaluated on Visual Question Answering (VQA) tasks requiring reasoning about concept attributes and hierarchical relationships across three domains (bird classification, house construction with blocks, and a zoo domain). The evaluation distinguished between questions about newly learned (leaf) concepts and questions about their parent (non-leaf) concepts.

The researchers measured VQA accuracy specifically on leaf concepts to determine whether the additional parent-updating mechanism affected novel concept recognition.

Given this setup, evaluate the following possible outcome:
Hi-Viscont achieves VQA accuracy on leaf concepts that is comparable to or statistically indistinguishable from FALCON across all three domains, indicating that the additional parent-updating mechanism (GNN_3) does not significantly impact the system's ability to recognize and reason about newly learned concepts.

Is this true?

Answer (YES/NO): YES